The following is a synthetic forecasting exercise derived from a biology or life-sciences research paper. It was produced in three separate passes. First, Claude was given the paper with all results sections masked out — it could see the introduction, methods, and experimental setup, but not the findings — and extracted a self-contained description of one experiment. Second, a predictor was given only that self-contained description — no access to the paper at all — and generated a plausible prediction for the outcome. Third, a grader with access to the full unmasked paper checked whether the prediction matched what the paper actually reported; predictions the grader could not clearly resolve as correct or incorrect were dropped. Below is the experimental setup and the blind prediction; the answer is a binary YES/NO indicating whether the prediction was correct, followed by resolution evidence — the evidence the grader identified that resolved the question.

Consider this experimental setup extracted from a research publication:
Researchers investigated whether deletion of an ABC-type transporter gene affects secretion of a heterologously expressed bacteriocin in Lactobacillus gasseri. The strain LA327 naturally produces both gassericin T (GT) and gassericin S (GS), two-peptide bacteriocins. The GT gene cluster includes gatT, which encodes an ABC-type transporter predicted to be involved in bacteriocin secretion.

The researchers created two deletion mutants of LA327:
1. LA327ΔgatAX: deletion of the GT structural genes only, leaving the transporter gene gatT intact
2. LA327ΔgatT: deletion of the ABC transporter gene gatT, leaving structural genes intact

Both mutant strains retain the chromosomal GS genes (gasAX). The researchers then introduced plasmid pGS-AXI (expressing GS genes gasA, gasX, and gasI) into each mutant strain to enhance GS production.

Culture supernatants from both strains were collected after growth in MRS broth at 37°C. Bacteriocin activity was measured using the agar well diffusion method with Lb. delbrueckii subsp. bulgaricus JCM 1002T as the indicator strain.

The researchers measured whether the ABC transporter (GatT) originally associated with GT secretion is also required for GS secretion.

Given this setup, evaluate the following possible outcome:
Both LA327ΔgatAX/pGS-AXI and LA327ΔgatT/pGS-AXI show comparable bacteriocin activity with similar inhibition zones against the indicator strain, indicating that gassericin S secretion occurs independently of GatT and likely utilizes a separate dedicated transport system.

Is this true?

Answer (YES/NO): NO